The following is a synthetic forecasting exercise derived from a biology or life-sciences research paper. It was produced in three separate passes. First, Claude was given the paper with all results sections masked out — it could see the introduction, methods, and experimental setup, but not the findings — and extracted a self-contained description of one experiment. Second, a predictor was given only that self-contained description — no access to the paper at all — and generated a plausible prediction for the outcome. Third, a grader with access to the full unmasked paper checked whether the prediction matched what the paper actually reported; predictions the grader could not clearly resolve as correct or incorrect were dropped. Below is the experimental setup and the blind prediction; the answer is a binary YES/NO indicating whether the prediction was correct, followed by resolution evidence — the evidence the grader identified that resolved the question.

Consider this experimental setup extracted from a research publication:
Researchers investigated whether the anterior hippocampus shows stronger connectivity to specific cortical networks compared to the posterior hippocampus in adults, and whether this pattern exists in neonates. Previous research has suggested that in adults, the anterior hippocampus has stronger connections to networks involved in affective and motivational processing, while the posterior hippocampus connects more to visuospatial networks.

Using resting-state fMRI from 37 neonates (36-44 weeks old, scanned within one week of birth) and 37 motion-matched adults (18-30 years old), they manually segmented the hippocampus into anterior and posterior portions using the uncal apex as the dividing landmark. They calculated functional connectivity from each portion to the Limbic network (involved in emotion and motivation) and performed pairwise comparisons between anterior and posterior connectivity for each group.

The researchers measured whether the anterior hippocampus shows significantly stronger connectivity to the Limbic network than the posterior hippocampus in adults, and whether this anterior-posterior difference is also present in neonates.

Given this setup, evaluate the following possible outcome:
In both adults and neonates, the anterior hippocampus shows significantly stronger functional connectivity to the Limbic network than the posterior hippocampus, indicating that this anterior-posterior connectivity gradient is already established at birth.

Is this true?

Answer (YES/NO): NO